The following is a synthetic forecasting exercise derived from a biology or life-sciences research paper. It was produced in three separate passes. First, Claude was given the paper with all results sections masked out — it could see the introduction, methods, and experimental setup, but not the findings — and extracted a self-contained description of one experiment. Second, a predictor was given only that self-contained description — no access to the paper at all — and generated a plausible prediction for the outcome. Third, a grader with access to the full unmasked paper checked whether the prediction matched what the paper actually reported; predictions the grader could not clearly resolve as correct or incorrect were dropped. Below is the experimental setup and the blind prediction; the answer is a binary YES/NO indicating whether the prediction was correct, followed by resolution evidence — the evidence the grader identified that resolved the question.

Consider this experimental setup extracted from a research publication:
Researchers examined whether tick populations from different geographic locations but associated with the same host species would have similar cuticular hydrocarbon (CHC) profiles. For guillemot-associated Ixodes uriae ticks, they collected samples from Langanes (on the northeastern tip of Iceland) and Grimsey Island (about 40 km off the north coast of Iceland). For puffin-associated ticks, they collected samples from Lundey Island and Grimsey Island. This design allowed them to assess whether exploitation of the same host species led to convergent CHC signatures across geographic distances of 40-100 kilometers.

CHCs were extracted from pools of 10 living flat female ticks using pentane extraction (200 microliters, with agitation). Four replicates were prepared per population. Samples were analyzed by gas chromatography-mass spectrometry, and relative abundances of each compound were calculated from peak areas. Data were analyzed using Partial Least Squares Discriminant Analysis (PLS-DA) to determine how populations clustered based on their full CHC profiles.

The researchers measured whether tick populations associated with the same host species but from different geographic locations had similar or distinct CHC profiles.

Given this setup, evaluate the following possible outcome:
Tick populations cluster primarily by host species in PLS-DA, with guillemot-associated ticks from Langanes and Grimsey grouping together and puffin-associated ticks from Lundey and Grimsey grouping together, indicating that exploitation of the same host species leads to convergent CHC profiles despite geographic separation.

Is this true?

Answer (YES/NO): NO